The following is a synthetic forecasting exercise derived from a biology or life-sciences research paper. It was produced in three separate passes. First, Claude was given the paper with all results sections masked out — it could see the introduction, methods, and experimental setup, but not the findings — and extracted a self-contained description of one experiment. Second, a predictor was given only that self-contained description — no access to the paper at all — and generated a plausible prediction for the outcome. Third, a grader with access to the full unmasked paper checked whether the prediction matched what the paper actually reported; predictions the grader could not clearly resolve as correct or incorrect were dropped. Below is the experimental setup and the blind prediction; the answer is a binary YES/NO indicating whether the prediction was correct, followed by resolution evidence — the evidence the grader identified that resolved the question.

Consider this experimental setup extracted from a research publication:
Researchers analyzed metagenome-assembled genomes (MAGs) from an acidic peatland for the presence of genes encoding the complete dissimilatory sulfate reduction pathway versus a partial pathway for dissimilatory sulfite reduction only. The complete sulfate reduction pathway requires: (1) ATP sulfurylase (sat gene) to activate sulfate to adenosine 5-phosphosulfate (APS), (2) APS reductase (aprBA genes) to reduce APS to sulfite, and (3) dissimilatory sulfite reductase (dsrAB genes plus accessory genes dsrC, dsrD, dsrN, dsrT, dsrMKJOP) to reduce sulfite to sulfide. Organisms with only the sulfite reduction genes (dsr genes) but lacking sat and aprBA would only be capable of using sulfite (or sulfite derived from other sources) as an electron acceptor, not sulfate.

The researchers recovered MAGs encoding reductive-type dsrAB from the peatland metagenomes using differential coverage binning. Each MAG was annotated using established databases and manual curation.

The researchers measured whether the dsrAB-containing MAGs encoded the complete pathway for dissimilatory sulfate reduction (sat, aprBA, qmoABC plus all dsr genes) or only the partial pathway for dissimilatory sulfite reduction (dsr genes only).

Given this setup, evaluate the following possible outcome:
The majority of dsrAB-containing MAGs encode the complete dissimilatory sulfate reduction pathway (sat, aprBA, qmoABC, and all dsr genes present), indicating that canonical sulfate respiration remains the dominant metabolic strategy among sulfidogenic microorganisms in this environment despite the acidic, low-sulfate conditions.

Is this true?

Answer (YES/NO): NO